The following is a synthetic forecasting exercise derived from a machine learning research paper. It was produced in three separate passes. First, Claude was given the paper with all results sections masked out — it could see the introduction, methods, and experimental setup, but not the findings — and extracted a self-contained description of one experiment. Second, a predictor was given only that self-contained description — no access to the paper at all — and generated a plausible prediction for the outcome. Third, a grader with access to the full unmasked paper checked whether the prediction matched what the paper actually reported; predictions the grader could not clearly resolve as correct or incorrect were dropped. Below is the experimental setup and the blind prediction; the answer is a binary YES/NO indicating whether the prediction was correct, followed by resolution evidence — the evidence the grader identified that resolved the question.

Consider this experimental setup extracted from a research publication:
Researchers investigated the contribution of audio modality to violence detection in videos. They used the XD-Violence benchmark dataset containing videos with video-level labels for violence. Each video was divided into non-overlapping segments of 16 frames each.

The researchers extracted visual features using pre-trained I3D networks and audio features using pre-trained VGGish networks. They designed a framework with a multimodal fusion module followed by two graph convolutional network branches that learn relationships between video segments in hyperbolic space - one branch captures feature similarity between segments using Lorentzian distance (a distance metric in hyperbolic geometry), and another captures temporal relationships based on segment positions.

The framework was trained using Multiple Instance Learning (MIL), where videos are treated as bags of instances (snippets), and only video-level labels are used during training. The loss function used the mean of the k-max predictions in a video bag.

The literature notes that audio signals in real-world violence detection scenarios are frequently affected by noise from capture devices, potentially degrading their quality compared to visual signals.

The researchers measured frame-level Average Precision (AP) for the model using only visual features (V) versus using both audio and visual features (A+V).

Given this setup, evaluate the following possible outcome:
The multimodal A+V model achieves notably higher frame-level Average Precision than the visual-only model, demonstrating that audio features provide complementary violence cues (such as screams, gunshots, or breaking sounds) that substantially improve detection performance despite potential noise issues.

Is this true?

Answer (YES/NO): YES